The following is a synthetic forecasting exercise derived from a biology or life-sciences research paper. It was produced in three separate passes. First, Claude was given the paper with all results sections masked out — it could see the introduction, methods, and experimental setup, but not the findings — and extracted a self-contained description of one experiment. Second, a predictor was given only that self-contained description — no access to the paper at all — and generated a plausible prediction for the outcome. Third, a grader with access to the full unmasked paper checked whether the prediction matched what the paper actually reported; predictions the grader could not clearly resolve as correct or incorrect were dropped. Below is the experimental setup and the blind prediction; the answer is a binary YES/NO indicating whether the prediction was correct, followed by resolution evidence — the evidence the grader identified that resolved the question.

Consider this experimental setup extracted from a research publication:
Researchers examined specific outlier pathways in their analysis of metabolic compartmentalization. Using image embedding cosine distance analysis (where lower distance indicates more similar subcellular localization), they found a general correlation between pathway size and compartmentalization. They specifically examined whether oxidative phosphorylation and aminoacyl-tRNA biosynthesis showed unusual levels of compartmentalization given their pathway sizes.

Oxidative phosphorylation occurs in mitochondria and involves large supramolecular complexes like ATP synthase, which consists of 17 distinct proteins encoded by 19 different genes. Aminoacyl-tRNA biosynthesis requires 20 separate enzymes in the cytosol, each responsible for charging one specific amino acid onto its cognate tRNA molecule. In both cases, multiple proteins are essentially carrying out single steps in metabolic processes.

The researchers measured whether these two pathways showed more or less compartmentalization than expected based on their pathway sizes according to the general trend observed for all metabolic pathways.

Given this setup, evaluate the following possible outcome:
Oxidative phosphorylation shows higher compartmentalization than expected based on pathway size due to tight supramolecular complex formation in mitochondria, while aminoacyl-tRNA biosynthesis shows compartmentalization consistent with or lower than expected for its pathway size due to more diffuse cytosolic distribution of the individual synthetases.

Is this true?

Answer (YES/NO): NO